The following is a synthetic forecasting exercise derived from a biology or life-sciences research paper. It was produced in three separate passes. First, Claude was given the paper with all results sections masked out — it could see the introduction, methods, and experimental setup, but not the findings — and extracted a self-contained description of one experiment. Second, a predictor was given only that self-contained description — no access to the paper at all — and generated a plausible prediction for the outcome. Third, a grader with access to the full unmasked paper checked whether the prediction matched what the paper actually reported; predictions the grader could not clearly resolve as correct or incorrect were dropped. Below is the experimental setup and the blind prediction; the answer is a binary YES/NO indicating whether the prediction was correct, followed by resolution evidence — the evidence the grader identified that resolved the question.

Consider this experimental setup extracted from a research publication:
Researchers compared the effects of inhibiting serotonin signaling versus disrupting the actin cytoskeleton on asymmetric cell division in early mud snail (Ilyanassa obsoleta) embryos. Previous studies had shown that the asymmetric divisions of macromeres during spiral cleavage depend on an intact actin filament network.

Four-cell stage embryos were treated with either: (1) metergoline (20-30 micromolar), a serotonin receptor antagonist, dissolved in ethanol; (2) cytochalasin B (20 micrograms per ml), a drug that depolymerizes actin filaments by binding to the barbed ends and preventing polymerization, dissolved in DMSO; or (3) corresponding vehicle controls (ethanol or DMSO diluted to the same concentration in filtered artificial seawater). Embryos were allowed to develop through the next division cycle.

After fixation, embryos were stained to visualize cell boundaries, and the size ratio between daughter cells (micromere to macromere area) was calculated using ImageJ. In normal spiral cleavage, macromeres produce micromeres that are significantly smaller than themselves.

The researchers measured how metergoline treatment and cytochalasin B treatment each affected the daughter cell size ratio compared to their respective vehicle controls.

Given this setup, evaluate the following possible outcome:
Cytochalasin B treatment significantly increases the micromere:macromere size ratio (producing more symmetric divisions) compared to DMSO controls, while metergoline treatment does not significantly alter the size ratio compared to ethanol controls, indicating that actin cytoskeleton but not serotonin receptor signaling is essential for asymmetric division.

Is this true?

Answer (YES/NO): NO